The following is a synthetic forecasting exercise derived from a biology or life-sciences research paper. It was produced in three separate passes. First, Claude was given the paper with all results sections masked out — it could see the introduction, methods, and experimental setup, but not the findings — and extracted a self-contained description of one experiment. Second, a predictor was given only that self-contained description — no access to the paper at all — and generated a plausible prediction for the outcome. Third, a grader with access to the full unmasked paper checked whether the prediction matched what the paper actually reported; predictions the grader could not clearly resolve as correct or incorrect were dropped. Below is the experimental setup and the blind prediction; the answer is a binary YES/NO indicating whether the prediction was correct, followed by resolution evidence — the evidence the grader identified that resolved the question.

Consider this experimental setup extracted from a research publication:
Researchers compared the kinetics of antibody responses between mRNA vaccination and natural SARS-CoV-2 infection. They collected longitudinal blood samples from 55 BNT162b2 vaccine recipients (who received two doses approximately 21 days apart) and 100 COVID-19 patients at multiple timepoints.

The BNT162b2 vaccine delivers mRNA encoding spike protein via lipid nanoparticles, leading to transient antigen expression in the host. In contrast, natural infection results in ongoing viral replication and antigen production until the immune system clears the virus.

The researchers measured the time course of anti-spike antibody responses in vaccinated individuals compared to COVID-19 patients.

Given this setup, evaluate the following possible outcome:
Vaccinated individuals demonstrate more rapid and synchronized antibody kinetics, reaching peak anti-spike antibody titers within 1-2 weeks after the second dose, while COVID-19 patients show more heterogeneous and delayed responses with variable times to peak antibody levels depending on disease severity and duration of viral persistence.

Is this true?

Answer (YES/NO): NO